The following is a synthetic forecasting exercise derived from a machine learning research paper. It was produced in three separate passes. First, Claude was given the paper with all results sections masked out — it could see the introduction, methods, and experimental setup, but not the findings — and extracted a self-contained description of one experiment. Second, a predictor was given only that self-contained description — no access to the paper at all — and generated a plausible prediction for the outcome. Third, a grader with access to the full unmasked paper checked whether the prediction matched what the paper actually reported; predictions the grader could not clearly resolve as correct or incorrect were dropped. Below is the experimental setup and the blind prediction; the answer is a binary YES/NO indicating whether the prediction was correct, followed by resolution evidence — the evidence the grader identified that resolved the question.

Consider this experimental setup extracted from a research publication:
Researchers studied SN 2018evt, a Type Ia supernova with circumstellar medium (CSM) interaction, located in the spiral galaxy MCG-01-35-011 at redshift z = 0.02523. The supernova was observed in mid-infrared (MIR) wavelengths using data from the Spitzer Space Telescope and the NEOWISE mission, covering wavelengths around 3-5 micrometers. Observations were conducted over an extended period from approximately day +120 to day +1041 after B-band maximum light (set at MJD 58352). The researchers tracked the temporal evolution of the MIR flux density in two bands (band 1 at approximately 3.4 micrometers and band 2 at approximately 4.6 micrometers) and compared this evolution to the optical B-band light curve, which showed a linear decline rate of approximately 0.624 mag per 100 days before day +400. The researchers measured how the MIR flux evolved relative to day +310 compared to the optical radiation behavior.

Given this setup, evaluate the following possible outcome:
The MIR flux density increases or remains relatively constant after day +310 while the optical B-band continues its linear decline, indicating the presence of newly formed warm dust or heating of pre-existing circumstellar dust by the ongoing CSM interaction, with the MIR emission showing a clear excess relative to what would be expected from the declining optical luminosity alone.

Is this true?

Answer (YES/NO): YES